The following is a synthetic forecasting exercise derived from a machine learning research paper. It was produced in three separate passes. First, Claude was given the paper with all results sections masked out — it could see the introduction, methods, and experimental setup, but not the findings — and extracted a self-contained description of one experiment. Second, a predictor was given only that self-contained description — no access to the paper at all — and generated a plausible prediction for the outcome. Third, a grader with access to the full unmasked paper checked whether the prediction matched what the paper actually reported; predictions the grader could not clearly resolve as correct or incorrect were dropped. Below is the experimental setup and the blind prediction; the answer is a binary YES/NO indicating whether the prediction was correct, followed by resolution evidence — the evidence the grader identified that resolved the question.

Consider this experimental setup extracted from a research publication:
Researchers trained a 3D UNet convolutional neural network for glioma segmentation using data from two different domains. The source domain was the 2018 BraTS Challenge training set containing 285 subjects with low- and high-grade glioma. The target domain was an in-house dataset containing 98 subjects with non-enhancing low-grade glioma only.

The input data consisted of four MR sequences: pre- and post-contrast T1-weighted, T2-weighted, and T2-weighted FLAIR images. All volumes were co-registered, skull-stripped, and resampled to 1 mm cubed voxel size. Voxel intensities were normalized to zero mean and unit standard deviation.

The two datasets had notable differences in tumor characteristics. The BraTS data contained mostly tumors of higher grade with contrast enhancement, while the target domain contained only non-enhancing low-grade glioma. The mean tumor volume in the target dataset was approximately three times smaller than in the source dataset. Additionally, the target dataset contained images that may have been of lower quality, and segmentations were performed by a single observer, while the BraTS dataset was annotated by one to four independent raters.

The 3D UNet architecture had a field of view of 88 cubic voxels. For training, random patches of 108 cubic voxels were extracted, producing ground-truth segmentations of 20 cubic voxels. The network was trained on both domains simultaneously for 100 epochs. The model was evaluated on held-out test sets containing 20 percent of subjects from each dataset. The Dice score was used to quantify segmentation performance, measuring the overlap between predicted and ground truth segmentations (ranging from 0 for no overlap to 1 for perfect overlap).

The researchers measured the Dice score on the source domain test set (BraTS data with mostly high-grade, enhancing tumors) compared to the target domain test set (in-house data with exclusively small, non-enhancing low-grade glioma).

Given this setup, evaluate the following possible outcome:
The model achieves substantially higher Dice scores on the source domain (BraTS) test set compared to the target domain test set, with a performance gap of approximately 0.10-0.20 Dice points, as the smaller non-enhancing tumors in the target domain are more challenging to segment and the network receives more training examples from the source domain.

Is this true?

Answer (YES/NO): YES